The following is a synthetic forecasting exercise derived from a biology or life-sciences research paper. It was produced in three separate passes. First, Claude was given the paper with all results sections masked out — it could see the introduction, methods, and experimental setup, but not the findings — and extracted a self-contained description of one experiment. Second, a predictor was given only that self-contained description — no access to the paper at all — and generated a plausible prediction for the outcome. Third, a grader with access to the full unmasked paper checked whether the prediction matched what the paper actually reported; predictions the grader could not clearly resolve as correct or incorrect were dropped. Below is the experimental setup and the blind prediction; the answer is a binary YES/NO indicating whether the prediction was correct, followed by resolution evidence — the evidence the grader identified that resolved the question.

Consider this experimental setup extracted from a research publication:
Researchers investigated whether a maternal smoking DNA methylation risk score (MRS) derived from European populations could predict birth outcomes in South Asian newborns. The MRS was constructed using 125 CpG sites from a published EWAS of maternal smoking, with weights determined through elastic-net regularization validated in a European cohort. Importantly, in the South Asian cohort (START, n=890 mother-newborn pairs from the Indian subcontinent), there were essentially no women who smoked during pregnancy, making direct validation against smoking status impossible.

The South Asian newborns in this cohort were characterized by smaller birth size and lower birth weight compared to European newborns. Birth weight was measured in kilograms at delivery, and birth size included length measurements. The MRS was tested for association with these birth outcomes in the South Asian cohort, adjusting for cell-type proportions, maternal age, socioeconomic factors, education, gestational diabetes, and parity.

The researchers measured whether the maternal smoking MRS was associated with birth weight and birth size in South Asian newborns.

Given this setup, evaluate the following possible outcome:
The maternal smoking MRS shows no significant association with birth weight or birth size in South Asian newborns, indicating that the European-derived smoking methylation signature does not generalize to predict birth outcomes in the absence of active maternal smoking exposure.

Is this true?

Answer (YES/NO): NO